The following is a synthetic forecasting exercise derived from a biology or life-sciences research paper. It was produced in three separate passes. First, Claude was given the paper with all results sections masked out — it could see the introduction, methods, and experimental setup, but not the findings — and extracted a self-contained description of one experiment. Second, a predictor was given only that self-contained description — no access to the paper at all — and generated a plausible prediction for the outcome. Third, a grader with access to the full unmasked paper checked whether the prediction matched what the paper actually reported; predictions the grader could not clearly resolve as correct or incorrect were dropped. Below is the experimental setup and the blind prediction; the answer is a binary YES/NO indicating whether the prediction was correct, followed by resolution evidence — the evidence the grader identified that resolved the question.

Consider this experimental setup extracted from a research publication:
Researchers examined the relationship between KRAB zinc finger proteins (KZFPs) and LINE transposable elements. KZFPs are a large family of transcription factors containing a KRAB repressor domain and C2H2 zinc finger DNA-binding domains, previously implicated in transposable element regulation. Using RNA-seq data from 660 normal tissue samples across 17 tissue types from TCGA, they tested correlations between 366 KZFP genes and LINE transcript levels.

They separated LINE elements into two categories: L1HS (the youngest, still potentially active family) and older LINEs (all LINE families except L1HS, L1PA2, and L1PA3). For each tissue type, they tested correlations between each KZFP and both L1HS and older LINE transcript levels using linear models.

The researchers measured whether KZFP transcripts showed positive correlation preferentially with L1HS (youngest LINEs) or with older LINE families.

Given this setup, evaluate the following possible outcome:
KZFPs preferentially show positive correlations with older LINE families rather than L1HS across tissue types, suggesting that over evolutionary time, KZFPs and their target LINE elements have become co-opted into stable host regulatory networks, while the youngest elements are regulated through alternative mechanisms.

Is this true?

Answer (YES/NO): YES